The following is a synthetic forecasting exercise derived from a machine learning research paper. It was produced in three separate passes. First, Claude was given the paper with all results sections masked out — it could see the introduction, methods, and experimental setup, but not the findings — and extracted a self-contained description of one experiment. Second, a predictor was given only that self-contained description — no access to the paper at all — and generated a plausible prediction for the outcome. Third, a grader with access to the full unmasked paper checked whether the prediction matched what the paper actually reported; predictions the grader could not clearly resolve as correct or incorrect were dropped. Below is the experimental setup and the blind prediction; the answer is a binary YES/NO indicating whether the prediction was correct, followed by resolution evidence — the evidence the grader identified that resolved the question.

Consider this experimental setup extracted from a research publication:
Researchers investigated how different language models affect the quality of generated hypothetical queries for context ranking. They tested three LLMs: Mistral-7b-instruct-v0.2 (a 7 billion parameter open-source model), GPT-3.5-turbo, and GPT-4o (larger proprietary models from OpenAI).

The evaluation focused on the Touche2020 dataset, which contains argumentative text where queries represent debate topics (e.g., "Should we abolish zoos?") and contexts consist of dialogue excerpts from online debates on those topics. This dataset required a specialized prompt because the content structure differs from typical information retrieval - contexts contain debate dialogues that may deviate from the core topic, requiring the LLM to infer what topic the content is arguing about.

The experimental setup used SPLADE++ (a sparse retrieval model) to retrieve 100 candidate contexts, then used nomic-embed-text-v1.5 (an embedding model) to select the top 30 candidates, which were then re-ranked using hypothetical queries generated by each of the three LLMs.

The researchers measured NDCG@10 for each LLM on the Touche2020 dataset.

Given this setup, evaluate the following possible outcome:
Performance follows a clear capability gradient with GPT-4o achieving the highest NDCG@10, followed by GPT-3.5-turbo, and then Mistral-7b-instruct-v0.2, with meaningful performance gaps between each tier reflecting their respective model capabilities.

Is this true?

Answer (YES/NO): NO